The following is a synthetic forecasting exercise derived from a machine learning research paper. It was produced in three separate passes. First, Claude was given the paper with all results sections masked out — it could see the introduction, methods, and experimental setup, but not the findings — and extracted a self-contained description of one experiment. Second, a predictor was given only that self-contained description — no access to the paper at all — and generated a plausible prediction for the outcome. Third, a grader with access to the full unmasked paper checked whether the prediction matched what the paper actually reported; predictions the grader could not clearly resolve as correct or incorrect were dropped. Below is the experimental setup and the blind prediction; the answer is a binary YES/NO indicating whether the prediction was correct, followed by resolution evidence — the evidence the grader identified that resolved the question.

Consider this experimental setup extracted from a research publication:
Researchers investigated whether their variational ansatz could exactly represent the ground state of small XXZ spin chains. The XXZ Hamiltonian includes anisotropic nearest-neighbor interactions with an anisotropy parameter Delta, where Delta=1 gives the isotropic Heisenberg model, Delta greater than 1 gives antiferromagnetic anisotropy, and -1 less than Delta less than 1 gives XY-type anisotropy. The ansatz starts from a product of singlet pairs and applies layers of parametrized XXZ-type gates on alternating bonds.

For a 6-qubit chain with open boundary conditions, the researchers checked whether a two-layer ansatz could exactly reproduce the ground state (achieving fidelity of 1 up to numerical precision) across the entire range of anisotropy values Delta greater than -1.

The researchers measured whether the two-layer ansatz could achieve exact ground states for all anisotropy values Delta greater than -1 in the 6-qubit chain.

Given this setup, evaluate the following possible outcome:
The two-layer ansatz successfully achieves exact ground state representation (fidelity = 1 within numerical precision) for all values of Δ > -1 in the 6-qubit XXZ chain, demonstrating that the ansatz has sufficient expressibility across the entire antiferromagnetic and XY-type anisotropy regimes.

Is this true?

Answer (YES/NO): NO